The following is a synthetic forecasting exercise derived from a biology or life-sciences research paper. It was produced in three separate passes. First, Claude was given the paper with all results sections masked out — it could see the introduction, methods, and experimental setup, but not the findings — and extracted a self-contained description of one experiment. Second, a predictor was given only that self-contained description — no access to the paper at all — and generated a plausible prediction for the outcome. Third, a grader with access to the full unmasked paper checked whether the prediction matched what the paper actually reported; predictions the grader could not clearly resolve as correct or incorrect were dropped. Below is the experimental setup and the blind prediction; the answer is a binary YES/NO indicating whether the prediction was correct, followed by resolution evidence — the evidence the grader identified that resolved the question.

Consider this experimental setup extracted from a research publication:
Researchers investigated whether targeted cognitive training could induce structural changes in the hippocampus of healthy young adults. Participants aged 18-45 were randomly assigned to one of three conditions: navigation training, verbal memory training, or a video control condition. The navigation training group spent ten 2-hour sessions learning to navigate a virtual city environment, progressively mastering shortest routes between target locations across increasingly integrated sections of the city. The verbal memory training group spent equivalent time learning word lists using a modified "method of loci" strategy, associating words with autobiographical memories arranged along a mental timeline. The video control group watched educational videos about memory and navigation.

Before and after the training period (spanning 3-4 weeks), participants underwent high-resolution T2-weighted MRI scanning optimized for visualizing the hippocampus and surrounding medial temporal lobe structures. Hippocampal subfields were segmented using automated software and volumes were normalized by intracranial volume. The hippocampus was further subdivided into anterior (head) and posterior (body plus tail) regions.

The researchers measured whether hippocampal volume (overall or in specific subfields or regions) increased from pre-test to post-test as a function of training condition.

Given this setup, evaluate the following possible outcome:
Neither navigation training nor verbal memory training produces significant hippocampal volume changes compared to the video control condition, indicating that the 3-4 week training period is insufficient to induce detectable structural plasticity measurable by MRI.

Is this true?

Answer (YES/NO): YES